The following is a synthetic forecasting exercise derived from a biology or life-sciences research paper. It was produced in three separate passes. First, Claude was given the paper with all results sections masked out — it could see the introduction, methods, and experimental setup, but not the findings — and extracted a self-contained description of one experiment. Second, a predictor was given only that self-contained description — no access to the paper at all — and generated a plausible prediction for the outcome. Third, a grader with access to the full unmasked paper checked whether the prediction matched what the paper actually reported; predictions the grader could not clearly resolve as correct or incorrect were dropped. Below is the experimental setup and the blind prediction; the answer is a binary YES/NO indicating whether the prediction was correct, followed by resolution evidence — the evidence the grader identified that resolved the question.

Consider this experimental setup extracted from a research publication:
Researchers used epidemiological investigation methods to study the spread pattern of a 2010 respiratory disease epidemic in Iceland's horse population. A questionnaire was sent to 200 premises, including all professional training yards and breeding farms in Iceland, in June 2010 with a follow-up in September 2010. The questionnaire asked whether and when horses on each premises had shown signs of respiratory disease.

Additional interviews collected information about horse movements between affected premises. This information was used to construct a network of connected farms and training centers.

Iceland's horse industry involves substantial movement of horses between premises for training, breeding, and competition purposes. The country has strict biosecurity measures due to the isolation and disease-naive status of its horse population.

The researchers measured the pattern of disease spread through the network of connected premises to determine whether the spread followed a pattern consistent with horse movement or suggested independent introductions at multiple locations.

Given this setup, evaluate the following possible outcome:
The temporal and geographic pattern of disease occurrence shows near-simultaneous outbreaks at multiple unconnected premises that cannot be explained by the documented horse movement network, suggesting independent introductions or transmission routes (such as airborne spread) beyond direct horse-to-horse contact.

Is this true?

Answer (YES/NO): NO